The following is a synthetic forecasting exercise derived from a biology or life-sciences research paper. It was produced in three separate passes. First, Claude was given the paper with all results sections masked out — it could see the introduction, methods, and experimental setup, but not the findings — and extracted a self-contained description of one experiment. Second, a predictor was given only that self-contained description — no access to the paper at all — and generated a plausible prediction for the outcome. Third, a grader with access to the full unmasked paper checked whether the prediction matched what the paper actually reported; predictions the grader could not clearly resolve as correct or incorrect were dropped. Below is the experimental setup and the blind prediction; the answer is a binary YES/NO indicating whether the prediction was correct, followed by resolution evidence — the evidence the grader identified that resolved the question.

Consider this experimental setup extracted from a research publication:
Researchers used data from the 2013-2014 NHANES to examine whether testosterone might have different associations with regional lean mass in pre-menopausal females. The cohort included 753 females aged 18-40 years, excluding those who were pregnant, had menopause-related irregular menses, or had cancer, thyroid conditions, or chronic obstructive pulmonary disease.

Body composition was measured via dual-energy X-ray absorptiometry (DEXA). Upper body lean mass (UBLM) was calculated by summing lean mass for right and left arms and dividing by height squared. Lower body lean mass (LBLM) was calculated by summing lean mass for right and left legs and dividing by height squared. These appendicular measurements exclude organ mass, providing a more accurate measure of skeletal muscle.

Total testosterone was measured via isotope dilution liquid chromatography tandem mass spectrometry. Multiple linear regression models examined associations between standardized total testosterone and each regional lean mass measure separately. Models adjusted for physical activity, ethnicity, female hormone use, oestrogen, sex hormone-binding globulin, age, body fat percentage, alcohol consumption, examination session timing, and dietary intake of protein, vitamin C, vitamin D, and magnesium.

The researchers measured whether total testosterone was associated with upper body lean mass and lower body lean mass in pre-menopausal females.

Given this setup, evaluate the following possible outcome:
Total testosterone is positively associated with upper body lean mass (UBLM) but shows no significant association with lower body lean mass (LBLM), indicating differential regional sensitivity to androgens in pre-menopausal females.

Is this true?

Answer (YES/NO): NO